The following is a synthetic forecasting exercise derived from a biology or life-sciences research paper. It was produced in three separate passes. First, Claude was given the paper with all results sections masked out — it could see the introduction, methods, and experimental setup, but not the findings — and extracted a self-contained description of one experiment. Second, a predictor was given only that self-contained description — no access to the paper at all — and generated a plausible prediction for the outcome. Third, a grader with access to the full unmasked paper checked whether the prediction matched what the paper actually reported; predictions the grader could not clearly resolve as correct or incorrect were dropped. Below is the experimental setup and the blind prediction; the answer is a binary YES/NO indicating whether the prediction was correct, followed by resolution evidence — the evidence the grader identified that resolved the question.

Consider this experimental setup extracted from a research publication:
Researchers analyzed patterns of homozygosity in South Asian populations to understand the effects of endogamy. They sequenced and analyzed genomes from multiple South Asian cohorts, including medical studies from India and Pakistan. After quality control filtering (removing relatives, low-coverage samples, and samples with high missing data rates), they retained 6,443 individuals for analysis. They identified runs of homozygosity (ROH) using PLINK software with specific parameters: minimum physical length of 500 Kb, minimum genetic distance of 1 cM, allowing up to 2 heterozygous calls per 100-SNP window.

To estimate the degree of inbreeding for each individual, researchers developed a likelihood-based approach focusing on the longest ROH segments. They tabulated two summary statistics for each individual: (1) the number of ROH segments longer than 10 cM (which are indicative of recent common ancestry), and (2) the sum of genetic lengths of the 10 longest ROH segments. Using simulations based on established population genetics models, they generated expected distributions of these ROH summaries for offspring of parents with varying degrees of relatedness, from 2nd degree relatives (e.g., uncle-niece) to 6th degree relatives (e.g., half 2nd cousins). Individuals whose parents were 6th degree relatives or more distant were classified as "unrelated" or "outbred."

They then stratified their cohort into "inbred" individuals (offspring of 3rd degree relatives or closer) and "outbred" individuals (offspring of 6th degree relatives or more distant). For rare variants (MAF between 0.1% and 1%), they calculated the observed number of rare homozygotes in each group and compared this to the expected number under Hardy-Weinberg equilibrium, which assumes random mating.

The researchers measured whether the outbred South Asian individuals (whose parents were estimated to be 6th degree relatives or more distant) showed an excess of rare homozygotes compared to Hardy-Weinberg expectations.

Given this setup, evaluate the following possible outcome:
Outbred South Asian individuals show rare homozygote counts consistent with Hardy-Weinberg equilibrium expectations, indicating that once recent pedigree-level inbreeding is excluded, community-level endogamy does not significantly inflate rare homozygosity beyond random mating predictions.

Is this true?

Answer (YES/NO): NO